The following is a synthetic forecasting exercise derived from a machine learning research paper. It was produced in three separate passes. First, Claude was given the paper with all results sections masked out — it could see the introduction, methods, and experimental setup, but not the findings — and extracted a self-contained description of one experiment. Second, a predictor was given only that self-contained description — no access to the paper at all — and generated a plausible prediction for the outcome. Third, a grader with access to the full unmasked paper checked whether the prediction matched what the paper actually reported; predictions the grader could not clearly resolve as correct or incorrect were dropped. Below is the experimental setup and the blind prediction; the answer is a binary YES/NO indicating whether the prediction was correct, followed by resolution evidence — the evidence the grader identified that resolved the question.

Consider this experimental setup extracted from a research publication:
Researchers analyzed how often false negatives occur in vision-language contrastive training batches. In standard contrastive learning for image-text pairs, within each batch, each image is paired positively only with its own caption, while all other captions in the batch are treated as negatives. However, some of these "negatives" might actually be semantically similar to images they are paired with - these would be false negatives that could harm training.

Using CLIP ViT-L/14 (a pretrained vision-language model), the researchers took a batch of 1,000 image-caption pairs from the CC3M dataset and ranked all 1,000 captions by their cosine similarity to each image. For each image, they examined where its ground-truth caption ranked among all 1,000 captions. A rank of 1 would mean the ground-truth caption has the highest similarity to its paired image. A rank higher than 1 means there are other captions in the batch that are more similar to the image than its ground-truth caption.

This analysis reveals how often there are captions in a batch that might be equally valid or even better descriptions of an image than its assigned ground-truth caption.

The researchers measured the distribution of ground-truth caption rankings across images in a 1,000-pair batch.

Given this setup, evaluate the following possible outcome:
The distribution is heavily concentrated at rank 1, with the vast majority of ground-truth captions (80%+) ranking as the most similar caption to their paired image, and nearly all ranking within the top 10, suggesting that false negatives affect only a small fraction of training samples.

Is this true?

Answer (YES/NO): NO